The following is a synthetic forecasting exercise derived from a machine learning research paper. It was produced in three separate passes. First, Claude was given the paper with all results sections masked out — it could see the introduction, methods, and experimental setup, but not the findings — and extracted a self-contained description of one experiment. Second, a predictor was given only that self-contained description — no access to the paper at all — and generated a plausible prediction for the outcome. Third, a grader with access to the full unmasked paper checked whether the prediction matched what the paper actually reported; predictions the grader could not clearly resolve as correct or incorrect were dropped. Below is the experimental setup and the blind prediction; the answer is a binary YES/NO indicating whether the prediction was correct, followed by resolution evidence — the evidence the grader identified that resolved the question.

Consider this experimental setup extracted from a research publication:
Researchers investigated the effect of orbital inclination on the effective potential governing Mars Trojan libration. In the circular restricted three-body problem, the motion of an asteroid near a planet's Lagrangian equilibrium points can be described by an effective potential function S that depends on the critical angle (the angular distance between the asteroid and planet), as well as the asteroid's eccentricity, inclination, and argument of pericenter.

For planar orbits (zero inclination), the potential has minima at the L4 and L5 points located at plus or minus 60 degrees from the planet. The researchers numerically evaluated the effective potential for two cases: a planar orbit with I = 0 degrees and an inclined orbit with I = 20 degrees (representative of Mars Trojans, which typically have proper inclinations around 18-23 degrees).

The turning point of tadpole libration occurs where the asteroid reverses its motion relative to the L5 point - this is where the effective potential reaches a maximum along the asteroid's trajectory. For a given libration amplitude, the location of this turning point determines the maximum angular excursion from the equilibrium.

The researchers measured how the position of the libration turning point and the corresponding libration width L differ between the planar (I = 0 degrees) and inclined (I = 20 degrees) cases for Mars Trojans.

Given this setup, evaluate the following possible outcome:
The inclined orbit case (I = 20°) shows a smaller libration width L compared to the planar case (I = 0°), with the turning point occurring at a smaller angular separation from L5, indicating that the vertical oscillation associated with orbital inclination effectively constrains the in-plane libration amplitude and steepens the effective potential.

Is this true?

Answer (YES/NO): NO